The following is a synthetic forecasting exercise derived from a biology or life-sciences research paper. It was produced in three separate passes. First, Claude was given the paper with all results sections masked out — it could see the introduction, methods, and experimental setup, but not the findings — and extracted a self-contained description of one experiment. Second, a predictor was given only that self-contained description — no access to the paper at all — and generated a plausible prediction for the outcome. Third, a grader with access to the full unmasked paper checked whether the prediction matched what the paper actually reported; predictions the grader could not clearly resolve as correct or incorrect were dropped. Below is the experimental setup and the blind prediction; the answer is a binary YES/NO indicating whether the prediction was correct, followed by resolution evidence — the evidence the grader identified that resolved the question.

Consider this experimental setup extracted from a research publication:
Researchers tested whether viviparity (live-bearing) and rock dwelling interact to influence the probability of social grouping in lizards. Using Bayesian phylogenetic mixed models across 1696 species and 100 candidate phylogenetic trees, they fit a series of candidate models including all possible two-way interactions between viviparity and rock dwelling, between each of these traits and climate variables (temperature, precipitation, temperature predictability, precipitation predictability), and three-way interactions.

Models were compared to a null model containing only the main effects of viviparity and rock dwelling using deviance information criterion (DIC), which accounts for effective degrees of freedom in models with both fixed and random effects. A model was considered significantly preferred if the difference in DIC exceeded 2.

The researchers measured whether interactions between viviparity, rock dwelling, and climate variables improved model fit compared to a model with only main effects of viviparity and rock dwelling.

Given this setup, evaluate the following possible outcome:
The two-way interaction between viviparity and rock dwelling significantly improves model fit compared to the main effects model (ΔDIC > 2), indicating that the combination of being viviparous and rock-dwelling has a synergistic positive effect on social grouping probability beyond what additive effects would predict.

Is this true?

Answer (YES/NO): NO